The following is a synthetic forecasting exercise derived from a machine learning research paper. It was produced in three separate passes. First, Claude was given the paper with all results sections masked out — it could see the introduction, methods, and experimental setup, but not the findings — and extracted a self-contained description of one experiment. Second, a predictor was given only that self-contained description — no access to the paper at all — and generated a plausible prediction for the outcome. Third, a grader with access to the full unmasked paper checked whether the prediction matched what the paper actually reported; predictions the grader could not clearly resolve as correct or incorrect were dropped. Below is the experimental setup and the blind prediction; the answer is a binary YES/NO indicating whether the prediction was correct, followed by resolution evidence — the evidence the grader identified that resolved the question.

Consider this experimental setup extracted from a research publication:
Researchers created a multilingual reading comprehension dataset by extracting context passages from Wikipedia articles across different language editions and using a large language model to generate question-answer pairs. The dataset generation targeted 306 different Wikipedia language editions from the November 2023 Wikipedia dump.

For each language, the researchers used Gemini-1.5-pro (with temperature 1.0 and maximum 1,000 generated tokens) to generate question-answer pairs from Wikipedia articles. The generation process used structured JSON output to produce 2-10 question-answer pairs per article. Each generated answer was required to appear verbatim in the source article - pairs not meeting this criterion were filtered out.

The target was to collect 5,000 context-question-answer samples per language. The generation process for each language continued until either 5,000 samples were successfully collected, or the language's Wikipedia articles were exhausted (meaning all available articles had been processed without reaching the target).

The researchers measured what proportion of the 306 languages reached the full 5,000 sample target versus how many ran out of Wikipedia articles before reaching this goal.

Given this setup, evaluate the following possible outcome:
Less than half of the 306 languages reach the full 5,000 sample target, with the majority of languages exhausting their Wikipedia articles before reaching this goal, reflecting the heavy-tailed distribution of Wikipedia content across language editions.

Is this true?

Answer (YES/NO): NO